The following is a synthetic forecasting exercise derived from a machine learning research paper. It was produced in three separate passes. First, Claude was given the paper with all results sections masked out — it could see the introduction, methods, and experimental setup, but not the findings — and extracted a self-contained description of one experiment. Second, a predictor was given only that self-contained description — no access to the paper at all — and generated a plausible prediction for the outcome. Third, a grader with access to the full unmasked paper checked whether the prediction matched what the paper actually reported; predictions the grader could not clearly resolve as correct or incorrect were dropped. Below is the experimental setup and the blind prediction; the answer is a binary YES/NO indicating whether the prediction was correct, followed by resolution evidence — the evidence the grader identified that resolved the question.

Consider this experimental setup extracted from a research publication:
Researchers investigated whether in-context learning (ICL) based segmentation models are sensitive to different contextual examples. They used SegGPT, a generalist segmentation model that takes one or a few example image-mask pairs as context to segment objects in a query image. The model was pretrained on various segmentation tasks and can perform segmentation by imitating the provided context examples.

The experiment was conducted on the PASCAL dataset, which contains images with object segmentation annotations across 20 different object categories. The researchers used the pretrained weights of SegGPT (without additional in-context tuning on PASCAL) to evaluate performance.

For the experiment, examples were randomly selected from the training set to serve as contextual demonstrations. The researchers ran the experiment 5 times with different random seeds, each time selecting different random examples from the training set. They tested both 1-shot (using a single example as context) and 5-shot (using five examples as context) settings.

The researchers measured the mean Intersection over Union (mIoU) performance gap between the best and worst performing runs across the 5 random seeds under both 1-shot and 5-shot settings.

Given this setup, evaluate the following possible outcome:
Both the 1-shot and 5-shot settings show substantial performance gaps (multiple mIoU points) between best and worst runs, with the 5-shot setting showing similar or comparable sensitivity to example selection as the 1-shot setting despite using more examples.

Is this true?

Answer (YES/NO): NO